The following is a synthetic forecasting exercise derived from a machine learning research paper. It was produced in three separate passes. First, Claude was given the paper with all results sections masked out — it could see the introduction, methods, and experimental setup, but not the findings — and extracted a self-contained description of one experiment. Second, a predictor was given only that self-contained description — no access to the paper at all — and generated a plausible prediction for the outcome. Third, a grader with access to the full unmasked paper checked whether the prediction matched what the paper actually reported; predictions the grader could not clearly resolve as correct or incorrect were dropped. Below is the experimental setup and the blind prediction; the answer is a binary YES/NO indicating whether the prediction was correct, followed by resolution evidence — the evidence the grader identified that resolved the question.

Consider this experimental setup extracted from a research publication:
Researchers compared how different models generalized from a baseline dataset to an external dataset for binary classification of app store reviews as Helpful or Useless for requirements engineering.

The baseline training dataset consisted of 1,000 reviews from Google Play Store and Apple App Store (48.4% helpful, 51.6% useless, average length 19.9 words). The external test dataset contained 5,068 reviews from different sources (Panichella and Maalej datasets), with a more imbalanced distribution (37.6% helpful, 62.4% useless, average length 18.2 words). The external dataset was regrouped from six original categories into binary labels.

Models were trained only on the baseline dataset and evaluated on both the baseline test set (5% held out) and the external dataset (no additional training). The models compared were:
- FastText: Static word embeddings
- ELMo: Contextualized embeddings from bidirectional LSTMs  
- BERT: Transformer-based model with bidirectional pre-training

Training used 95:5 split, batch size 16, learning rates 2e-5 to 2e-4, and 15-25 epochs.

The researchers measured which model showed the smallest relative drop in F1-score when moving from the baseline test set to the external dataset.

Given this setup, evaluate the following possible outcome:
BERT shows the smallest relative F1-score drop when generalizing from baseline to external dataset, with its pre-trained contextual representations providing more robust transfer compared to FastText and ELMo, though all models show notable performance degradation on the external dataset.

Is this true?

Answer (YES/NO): NO